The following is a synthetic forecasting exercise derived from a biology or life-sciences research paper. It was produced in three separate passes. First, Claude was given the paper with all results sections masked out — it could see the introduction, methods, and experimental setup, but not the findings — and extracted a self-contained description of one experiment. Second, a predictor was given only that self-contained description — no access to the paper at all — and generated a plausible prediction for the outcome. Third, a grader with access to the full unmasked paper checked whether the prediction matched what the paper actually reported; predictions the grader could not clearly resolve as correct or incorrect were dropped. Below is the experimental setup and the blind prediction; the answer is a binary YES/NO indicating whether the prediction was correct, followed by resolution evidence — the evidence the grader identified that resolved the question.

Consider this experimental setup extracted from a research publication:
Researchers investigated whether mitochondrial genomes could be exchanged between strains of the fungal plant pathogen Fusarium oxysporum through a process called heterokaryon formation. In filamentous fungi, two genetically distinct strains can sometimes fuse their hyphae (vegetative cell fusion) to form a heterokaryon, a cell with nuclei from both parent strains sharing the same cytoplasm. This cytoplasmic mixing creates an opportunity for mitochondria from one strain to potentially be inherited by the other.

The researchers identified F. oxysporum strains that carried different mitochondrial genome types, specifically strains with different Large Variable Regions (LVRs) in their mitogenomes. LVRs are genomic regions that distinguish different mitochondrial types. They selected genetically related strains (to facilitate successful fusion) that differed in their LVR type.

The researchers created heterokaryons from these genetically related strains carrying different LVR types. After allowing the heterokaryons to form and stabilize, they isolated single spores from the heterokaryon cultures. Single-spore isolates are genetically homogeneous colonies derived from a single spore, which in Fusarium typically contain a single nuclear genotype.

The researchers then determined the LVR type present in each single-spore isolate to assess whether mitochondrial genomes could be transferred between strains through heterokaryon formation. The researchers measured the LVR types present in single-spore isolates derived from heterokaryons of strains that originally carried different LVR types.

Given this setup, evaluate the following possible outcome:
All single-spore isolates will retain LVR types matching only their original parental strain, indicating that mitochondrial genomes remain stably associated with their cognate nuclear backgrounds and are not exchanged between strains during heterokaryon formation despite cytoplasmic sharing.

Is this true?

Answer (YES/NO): YES